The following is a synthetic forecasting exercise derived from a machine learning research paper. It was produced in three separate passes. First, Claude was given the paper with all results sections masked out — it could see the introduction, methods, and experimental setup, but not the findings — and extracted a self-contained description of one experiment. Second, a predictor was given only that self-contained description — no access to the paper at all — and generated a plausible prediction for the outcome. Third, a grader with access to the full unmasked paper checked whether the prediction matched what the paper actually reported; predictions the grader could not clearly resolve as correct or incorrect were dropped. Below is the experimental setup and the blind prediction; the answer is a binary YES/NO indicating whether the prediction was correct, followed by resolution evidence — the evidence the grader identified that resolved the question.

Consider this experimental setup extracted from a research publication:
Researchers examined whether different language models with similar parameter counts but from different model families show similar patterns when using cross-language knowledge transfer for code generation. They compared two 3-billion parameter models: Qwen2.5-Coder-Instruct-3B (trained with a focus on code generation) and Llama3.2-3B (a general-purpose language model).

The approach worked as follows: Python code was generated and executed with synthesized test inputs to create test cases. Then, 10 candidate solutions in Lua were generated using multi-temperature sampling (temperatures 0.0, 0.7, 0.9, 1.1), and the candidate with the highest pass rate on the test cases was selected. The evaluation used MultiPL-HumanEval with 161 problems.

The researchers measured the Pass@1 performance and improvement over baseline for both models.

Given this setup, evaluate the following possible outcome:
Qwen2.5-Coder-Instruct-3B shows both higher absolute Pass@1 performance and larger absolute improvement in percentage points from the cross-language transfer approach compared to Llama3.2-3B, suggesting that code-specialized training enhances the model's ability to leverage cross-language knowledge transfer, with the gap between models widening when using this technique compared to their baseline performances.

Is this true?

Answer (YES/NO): NO